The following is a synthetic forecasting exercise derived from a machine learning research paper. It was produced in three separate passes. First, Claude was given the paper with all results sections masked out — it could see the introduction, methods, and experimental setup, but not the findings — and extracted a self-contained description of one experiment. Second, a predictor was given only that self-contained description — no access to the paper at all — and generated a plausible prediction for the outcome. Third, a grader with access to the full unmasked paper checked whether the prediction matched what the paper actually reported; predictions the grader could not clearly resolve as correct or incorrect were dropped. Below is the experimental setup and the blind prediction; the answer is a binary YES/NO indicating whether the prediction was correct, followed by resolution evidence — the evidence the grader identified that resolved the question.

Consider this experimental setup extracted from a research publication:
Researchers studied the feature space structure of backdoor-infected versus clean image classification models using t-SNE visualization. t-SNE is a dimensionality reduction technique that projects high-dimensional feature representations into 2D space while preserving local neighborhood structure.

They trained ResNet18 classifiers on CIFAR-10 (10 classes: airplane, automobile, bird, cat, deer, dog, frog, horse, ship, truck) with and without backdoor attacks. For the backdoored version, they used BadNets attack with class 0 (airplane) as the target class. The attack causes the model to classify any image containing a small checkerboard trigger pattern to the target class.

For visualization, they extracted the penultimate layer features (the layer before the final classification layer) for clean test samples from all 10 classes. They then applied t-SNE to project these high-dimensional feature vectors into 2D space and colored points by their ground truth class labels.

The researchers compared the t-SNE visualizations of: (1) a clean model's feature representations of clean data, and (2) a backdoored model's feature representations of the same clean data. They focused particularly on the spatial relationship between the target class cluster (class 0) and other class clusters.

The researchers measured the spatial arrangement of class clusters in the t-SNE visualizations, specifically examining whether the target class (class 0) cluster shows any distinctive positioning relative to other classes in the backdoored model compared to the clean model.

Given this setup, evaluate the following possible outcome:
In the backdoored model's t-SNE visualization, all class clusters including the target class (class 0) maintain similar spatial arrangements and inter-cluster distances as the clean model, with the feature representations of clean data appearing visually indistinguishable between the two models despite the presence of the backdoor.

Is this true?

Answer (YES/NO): NO